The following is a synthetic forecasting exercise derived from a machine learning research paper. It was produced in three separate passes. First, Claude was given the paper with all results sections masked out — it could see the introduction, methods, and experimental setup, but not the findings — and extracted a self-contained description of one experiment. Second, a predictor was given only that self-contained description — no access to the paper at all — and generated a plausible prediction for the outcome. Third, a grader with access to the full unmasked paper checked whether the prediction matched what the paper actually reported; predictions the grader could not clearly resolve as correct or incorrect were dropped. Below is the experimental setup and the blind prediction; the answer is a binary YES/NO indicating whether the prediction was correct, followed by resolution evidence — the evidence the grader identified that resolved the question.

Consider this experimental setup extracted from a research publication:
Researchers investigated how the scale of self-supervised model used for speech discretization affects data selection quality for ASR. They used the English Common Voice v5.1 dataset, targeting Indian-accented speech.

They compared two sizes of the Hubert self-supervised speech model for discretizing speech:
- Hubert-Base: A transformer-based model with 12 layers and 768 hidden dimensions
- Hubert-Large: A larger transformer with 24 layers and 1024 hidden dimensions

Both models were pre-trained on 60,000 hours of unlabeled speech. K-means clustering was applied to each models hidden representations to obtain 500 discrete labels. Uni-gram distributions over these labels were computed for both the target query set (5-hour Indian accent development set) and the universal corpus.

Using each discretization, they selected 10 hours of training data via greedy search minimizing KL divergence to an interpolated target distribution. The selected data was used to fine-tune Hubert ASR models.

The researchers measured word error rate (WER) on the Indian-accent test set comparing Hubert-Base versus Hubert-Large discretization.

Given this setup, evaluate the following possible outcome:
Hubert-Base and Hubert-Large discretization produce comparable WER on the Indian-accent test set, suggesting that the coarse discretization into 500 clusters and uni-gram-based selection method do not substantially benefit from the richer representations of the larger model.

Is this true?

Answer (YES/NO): NO